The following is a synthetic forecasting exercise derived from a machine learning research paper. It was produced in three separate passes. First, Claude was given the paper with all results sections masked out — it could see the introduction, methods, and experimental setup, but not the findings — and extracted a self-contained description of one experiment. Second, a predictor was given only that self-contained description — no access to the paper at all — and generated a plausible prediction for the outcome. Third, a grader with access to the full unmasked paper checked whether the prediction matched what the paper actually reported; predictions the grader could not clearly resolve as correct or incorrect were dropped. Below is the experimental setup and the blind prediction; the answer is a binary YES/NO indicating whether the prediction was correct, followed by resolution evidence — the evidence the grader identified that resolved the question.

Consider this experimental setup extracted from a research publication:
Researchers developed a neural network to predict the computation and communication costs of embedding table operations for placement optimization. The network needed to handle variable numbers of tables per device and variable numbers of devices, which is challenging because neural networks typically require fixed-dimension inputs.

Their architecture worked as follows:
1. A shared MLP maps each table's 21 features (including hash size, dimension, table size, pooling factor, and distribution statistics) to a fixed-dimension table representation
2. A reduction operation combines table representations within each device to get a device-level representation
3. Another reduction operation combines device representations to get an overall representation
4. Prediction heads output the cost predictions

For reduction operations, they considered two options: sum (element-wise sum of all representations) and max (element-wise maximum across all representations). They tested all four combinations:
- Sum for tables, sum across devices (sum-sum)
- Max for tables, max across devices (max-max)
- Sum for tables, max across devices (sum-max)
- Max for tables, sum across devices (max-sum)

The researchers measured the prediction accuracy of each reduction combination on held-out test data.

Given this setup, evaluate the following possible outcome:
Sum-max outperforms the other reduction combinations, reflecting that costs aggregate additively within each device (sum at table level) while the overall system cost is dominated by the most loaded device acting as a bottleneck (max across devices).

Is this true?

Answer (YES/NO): YES